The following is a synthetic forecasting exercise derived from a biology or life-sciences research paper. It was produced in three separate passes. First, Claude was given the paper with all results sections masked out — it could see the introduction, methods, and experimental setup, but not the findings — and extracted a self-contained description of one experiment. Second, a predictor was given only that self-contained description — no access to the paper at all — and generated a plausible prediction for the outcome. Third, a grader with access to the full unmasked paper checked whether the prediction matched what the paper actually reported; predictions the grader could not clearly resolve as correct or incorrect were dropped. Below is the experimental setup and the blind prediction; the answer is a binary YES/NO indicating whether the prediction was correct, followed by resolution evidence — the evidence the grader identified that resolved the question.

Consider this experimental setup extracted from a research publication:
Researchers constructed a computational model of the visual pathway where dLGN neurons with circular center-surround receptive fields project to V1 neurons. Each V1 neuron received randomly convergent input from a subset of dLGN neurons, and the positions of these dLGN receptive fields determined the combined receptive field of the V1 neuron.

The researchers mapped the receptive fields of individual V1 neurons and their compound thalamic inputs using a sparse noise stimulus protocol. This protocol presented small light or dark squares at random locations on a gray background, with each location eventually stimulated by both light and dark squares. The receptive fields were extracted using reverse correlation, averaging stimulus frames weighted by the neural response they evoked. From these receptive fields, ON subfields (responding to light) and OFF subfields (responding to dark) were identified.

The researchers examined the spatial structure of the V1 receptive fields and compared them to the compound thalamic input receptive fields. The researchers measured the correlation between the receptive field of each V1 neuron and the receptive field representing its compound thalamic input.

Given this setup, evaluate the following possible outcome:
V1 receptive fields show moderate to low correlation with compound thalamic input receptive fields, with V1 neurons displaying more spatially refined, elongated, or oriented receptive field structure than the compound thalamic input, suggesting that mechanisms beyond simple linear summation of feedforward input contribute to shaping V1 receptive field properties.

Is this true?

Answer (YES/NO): NO